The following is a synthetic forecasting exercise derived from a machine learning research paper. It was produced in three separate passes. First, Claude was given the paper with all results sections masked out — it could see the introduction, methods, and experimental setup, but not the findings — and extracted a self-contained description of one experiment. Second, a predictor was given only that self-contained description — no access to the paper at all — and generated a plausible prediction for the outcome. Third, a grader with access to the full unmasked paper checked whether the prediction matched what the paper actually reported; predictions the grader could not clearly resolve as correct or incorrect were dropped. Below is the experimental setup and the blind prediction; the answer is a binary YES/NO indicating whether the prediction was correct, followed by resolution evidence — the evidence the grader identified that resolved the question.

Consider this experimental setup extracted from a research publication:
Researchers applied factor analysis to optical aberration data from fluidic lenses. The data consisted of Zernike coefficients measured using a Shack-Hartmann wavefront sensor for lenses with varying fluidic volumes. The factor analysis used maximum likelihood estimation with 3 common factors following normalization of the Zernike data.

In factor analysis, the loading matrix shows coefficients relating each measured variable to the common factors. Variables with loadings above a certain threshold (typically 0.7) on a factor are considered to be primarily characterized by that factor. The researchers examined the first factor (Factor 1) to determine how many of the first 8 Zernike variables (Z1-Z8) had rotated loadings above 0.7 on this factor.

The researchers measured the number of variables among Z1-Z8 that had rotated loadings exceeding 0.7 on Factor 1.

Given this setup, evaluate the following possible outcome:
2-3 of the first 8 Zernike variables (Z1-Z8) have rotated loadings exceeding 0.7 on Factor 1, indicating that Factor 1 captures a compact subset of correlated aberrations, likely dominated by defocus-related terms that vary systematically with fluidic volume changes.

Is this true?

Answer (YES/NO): NO